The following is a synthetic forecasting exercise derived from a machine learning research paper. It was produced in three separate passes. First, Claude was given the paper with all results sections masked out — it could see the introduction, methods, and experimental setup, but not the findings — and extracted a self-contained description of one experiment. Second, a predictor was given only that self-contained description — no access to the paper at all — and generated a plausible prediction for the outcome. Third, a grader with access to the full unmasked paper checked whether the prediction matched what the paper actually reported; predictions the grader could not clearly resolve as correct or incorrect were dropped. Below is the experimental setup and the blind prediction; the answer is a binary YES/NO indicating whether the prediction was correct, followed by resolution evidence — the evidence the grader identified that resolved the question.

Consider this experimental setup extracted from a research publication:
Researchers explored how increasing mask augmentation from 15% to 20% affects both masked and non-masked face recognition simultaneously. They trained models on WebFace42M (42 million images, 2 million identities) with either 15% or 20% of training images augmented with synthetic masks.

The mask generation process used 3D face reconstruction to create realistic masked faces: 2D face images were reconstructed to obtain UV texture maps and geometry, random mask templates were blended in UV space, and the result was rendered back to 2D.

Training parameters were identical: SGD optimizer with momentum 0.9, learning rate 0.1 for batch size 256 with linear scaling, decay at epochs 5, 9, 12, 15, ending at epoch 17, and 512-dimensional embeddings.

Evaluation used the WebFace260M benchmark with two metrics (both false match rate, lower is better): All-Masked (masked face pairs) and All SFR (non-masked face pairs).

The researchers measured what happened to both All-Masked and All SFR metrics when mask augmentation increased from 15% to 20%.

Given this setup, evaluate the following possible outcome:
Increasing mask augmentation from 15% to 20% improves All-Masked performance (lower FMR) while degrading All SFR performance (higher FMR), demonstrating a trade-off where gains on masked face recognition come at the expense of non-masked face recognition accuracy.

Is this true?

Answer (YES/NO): NO